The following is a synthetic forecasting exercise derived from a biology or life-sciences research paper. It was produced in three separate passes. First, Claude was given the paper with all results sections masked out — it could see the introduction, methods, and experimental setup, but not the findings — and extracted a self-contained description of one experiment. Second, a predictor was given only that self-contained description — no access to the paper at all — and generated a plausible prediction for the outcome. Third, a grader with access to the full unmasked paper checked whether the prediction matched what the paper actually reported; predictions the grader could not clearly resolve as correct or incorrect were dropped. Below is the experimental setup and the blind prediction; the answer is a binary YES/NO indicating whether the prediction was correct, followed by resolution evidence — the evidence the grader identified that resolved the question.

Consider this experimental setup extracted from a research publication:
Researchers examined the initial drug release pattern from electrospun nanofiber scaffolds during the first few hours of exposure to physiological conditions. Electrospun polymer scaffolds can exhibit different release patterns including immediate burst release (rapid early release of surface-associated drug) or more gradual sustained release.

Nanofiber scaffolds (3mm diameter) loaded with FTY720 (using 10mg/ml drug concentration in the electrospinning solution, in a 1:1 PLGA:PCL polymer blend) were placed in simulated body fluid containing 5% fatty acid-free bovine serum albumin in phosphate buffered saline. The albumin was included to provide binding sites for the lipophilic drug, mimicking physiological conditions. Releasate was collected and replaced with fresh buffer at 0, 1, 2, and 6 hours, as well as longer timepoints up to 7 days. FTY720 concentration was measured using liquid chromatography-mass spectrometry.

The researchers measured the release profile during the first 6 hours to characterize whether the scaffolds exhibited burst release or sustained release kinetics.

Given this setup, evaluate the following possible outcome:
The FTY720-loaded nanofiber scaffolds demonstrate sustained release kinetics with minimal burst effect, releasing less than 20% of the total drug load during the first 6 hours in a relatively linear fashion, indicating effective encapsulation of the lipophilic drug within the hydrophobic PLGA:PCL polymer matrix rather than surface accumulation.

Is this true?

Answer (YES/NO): NO